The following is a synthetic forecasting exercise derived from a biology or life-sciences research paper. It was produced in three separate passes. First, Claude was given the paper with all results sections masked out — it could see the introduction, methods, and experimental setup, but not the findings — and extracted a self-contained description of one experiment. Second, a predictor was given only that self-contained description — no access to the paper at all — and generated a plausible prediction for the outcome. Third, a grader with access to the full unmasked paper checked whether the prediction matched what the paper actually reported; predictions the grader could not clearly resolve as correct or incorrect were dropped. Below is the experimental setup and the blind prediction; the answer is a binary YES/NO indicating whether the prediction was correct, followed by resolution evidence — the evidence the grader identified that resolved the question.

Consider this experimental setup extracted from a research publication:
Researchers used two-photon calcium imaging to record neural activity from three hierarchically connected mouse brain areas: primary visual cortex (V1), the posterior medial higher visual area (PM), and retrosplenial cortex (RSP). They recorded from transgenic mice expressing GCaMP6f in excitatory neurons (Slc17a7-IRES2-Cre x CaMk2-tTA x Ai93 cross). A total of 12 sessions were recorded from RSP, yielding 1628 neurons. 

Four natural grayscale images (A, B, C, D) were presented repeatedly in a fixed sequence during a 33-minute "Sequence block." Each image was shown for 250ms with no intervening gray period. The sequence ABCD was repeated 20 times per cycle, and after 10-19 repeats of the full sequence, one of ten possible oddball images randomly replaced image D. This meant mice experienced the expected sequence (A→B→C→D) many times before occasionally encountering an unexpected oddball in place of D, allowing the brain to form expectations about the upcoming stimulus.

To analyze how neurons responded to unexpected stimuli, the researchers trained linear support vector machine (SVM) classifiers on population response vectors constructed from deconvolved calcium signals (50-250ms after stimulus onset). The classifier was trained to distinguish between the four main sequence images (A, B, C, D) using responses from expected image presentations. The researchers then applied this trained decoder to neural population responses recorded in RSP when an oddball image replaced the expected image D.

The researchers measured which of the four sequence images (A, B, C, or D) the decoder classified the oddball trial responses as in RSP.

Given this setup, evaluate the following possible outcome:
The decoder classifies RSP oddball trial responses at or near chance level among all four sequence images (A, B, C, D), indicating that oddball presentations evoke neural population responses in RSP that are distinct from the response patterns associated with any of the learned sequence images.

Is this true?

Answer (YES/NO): NO